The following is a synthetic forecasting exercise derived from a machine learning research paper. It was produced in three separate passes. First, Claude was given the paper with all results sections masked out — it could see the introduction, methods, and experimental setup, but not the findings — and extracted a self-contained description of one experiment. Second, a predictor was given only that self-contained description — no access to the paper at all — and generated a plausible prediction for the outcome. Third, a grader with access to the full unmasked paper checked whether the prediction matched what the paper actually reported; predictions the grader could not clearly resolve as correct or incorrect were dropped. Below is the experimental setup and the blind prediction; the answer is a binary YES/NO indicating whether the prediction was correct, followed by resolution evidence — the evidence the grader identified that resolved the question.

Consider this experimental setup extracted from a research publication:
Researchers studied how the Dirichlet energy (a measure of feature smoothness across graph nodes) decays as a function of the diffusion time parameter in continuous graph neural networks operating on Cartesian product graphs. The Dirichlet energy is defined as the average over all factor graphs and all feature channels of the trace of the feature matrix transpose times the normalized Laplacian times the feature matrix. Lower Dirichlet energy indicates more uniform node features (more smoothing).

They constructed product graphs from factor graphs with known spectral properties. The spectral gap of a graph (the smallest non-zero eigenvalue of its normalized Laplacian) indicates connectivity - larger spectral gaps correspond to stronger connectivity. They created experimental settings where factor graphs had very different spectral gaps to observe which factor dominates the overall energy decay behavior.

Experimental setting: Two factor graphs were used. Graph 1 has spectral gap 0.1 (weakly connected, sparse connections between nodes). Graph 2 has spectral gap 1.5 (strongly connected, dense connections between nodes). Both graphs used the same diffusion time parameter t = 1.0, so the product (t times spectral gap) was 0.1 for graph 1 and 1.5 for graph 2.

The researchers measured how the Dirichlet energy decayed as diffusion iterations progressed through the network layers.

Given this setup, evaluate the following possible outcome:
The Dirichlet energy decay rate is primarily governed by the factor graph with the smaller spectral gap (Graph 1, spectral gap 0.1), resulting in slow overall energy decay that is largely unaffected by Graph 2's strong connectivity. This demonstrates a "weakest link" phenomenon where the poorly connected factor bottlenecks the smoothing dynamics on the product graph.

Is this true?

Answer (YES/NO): YES